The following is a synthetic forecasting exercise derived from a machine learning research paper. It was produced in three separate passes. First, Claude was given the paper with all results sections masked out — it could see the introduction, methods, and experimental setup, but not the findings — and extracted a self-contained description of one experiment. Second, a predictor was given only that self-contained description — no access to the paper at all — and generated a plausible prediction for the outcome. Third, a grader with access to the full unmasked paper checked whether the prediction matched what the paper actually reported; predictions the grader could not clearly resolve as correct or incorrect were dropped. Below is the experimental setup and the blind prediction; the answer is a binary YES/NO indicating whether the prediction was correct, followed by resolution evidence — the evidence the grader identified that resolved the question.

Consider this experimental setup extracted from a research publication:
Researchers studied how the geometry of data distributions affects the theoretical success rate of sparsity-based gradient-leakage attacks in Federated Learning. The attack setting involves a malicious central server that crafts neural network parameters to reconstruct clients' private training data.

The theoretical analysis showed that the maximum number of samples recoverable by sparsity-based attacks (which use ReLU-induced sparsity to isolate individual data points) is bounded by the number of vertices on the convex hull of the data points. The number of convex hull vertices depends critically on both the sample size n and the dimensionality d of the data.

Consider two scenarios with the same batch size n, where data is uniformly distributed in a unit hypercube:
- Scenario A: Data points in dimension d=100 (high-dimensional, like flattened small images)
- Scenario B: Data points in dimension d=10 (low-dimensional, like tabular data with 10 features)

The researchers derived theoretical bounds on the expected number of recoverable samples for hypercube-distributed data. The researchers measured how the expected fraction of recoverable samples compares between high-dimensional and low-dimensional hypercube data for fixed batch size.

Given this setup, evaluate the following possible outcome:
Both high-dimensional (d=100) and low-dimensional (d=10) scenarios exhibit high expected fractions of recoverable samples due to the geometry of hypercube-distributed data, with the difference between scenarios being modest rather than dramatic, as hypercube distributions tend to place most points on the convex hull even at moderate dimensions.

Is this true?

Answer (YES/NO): NO